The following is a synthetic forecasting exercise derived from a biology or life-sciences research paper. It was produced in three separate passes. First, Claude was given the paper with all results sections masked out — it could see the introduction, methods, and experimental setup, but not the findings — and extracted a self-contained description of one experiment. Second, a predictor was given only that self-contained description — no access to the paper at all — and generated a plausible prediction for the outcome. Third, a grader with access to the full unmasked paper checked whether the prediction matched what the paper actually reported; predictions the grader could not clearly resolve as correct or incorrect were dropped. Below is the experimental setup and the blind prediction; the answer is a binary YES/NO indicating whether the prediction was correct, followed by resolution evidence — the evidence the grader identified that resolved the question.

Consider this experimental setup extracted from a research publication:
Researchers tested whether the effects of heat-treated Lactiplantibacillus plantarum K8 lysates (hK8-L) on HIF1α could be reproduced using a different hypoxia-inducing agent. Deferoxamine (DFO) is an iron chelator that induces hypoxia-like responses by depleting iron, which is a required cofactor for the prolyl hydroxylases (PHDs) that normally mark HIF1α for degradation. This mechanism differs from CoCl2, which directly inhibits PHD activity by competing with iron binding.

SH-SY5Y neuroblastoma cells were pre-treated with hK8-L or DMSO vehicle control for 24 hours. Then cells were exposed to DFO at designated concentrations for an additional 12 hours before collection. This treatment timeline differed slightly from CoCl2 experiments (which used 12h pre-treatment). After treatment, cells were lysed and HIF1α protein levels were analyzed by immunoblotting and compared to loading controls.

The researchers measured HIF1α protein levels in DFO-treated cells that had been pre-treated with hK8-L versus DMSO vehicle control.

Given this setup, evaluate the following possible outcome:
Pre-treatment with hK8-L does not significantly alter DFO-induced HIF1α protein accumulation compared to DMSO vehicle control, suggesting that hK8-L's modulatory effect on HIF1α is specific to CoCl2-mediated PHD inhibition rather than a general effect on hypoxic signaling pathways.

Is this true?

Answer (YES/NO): NO